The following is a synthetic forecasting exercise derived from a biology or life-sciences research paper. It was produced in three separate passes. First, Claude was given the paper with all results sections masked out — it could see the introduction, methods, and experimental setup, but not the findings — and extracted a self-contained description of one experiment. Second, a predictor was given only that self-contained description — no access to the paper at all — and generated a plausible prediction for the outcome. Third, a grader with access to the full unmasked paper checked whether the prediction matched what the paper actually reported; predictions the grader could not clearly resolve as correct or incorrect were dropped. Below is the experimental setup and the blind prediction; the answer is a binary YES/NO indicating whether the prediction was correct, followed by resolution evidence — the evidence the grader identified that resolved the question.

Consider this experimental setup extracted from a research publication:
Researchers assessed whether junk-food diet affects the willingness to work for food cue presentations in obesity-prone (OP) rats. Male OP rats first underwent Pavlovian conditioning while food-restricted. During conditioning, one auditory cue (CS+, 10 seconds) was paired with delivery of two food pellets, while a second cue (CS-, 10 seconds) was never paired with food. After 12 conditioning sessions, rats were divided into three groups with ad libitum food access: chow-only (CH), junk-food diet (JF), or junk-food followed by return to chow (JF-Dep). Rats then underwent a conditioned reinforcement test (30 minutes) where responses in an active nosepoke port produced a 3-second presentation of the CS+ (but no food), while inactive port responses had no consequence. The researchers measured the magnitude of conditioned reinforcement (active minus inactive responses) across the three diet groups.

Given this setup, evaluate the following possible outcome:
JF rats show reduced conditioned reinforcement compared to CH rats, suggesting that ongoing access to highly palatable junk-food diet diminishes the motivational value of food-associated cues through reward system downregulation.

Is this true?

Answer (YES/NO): NO